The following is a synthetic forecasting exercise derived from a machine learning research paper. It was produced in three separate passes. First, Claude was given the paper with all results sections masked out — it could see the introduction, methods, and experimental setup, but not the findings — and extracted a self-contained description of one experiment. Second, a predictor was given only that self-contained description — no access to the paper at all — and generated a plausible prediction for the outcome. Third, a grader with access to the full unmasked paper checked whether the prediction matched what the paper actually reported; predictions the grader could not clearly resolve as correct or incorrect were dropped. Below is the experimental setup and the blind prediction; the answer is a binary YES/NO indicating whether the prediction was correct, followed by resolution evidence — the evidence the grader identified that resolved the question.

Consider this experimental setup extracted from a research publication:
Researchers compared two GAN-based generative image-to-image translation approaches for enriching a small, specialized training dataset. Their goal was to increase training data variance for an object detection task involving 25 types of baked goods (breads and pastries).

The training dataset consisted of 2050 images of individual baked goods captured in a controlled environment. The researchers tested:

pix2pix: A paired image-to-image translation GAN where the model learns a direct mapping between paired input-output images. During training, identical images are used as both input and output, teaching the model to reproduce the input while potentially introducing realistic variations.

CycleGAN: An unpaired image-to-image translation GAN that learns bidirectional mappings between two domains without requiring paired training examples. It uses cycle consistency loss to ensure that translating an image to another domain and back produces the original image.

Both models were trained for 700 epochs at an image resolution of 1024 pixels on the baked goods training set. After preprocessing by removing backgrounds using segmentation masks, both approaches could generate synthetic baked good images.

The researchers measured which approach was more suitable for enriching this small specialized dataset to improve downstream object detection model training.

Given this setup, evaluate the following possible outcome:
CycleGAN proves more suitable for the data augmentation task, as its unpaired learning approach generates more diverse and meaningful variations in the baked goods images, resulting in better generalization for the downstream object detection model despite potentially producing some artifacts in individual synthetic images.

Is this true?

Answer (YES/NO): NO